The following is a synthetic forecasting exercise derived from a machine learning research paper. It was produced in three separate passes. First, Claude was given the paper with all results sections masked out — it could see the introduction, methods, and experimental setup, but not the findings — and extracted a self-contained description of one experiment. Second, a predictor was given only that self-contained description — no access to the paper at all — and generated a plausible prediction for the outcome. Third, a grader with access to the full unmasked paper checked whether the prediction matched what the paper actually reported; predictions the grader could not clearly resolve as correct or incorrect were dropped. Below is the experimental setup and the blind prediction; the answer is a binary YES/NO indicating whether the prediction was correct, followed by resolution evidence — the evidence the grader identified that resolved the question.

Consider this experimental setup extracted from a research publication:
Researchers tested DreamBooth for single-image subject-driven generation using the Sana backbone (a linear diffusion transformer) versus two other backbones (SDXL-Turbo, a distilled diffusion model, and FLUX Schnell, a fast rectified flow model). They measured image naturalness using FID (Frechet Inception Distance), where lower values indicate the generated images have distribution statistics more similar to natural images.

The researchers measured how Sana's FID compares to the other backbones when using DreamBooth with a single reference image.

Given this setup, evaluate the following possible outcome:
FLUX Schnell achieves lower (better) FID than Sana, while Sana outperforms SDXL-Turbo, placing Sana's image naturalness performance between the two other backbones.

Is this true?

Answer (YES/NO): NO